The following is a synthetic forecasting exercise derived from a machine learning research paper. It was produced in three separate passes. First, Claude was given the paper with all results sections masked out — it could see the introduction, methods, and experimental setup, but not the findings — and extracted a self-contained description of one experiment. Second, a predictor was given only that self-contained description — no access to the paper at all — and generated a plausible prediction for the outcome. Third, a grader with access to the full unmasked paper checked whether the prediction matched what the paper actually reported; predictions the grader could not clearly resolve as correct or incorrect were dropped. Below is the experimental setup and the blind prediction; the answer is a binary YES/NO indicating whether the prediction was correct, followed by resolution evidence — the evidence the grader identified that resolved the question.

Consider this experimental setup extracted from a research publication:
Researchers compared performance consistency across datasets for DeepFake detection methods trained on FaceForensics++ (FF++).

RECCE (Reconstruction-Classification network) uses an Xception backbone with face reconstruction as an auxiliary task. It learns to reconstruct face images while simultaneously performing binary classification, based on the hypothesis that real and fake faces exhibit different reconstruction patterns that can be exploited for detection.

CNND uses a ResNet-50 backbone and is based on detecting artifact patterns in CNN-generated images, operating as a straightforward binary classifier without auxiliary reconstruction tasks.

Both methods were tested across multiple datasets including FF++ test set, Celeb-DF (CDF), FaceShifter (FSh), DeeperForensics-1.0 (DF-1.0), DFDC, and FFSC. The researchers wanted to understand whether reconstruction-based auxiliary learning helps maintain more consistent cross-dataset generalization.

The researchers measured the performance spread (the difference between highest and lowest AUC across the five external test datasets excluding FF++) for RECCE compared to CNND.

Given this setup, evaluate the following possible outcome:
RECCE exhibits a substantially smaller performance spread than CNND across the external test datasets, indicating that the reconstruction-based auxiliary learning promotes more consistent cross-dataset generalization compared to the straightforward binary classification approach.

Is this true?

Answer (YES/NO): YES